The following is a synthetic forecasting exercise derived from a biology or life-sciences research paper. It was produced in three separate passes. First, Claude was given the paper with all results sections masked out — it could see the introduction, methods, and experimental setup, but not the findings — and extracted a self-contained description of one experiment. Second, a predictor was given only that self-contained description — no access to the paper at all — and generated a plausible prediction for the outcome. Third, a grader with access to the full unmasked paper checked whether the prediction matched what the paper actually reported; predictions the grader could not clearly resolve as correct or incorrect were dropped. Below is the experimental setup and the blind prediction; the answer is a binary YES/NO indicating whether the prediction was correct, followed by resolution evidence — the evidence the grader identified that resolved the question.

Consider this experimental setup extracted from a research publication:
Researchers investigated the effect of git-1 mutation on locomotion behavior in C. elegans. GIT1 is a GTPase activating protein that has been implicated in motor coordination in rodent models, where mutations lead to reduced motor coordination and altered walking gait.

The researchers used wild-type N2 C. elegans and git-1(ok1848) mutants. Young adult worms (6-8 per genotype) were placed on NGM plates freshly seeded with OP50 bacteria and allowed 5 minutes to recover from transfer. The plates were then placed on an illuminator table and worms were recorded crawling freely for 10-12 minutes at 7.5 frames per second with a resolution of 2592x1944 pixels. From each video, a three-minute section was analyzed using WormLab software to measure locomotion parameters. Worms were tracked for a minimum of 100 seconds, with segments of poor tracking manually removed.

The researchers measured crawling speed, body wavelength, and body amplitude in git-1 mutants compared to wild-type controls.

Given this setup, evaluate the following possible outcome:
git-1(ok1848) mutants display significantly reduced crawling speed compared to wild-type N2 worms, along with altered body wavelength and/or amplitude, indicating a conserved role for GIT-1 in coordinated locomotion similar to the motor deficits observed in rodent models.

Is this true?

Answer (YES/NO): NO